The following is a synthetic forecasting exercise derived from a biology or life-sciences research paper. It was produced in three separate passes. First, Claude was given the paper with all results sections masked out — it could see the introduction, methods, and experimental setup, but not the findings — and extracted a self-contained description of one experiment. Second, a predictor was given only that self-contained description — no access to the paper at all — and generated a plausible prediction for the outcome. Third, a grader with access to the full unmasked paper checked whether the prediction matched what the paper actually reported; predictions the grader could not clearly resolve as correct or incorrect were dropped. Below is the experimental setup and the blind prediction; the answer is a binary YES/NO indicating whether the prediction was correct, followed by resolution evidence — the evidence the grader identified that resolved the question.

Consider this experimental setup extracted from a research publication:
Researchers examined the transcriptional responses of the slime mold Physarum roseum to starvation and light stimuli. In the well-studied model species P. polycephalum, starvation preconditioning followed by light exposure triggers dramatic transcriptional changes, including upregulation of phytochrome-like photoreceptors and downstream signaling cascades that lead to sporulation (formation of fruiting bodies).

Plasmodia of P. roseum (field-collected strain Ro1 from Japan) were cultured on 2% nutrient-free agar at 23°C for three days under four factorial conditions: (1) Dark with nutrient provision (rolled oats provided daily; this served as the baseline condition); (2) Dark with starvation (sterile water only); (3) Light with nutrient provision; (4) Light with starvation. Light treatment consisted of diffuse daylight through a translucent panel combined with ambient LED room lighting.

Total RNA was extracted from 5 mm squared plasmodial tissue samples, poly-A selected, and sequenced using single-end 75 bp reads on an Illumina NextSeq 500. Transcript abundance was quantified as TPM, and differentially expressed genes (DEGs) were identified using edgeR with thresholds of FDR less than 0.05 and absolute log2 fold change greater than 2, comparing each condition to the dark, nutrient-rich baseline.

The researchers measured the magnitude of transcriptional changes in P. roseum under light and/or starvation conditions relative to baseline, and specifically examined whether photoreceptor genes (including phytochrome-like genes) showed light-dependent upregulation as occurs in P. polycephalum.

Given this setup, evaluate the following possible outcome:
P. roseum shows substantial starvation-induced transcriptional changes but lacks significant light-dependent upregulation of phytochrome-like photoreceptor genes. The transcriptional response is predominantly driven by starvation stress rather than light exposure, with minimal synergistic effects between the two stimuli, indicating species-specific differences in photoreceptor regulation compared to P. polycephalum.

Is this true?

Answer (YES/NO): YES